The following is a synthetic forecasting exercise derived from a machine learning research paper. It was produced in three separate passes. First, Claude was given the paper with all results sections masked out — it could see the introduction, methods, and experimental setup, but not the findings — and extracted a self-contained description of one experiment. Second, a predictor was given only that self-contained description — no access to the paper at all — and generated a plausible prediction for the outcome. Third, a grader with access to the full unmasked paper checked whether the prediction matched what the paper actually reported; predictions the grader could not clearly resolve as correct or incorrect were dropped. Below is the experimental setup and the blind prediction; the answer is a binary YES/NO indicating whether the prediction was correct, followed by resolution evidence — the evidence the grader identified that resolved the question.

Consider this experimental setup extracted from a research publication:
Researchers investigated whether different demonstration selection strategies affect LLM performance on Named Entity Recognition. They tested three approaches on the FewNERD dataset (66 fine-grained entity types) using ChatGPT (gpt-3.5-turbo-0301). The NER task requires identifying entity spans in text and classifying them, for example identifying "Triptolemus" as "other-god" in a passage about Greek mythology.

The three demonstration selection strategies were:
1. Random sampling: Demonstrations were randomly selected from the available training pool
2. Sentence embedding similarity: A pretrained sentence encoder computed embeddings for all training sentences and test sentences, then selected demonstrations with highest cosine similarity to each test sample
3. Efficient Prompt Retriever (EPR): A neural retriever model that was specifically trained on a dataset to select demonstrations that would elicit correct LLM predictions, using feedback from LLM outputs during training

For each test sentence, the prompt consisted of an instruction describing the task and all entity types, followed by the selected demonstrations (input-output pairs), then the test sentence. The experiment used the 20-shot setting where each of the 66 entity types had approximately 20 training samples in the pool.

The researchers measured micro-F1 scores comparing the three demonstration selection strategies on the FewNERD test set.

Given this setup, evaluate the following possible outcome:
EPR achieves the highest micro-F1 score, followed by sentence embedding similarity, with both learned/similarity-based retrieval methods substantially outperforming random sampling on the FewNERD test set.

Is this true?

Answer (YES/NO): NO